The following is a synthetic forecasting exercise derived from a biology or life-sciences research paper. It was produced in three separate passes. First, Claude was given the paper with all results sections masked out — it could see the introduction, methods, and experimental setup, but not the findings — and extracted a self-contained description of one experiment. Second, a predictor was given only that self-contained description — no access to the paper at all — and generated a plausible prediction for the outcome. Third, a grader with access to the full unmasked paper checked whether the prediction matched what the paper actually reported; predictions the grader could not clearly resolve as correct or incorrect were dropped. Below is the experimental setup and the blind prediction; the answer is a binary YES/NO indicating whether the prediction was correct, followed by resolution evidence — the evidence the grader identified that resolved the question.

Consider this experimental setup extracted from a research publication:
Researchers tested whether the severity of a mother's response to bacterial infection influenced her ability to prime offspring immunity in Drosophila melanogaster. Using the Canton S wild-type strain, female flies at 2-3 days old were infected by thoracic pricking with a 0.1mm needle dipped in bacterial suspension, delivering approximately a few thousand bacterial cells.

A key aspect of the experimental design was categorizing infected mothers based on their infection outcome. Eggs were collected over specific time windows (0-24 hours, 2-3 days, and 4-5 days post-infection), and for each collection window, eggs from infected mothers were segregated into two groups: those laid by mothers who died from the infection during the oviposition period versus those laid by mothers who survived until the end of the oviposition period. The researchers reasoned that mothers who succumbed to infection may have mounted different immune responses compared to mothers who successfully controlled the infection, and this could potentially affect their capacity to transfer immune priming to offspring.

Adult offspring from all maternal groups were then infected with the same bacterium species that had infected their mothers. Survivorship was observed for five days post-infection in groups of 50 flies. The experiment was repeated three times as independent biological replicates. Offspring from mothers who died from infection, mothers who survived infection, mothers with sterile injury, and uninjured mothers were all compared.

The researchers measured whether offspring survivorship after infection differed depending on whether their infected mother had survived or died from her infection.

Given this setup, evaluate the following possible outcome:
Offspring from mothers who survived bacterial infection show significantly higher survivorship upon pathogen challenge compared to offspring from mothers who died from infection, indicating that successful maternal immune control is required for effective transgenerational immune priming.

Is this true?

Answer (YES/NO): NO